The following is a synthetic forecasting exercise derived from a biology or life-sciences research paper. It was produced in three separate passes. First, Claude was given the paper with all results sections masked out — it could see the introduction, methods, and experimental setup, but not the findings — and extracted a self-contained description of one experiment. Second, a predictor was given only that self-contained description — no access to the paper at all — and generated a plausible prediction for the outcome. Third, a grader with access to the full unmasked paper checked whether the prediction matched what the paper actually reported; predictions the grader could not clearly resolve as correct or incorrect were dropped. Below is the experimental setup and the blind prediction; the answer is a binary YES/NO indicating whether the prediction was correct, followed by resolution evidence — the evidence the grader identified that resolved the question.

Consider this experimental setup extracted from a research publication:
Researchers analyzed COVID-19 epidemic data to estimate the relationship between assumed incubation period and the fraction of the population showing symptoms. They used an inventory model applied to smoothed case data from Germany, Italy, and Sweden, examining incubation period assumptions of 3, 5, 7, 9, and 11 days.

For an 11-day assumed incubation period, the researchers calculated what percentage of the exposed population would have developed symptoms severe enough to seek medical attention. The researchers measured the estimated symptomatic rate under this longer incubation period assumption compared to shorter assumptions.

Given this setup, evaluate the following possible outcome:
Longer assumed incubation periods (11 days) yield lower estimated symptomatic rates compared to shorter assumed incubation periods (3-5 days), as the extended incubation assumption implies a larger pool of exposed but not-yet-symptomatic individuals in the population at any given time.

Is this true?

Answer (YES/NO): YES